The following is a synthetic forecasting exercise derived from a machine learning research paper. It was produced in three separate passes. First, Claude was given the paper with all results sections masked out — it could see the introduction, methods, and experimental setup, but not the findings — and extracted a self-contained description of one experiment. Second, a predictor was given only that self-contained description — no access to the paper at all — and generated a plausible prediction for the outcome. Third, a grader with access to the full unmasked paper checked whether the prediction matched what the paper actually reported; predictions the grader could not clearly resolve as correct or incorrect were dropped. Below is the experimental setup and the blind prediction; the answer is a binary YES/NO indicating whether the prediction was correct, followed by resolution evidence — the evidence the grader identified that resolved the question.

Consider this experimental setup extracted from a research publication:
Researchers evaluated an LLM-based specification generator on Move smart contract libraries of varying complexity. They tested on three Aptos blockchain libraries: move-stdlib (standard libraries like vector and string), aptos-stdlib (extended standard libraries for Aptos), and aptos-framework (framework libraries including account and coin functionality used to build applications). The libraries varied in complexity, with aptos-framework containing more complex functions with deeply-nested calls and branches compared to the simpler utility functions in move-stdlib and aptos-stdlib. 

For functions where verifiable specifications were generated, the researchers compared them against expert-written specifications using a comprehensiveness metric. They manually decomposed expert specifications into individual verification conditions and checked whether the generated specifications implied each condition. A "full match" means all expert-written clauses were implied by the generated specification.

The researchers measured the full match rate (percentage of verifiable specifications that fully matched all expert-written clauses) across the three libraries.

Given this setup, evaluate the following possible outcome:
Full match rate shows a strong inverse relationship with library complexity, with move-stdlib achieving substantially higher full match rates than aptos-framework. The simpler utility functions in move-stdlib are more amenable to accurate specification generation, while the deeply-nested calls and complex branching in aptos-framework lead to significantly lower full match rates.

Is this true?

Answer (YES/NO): YES